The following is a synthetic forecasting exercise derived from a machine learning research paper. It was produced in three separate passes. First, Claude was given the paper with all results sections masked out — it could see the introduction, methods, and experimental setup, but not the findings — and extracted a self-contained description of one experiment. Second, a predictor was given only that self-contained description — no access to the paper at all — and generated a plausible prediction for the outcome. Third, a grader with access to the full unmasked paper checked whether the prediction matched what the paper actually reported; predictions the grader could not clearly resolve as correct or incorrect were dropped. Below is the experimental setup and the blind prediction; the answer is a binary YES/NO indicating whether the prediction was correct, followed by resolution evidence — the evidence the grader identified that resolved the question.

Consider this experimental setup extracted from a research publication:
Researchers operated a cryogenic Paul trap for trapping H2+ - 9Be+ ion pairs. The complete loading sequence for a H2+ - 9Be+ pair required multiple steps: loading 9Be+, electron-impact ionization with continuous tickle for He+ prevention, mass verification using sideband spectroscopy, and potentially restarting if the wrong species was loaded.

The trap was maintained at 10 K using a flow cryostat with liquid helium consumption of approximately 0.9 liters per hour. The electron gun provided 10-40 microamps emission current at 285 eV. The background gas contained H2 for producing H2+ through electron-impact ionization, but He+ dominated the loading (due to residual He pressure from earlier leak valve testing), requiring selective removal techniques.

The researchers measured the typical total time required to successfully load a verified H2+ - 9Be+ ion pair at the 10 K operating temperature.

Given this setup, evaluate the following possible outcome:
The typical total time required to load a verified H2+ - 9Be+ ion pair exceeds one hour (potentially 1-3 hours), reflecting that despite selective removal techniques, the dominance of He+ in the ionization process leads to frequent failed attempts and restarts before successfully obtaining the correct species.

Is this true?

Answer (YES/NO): NO